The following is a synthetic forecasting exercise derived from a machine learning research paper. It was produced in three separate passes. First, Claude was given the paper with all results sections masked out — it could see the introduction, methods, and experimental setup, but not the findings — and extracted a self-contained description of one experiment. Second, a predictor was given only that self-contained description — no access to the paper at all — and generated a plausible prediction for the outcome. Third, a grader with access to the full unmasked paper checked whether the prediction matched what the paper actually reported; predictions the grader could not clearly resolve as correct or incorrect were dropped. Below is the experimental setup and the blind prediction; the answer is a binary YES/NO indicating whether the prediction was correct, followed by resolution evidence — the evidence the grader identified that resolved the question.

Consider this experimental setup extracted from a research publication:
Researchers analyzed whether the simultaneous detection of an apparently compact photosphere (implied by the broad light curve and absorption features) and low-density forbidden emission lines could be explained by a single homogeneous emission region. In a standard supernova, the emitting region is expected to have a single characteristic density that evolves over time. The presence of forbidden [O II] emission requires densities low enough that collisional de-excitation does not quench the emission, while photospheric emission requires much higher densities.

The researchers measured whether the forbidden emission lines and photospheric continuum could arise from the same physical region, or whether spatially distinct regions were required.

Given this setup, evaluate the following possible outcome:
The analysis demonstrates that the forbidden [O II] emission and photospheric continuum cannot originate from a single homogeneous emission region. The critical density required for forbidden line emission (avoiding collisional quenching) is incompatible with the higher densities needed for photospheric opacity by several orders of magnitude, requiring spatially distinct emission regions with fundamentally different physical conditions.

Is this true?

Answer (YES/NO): YES